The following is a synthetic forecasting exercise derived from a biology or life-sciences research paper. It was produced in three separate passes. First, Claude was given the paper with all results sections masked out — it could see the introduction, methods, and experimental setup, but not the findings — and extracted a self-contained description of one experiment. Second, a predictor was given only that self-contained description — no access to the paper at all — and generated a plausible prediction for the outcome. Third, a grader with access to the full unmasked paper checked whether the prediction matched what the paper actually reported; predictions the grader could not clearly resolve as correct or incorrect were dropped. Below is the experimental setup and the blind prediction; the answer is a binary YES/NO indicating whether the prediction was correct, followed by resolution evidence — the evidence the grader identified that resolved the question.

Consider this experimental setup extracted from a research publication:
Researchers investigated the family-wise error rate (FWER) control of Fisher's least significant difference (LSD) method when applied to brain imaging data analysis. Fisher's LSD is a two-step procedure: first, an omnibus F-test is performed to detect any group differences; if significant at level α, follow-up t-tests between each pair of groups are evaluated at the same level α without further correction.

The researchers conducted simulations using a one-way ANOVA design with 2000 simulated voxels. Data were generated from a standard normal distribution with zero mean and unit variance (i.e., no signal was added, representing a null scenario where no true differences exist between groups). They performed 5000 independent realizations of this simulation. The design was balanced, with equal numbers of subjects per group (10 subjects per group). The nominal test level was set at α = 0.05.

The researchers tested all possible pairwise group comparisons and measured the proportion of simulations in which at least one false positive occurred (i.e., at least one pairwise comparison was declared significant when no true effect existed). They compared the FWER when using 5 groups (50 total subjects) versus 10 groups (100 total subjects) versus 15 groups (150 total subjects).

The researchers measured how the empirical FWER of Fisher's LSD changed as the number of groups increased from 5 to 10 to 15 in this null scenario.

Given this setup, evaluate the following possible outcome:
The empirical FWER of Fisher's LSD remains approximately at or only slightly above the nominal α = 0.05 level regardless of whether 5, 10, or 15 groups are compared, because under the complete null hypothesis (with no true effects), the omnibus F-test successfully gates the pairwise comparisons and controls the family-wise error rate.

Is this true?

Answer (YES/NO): YES